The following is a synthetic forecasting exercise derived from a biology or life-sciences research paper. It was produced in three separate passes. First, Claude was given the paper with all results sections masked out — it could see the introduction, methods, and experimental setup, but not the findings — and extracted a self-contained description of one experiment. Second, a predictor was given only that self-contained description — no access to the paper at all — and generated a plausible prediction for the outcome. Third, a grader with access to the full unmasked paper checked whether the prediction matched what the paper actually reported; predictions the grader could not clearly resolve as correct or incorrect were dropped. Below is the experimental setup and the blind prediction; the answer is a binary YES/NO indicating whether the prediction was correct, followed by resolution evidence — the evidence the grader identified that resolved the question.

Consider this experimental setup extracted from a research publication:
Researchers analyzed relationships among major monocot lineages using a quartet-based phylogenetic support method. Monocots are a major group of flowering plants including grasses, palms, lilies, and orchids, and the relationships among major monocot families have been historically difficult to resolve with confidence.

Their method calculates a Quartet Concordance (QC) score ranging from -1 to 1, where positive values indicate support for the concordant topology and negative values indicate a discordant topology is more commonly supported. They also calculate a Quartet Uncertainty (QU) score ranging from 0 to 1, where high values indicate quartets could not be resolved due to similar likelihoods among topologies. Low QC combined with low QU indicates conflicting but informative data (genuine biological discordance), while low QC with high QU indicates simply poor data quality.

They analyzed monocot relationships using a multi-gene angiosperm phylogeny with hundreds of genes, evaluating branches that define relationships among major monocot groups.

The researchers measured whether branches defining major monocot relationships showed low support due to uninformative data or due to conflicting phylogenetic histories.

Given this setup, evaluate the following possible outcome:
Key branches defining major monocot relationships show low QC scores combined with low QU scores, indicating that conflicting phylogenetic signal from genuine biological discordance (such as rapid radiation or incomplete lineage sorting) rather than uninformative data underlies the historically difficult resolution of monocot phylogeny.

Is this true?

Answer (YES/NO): NO